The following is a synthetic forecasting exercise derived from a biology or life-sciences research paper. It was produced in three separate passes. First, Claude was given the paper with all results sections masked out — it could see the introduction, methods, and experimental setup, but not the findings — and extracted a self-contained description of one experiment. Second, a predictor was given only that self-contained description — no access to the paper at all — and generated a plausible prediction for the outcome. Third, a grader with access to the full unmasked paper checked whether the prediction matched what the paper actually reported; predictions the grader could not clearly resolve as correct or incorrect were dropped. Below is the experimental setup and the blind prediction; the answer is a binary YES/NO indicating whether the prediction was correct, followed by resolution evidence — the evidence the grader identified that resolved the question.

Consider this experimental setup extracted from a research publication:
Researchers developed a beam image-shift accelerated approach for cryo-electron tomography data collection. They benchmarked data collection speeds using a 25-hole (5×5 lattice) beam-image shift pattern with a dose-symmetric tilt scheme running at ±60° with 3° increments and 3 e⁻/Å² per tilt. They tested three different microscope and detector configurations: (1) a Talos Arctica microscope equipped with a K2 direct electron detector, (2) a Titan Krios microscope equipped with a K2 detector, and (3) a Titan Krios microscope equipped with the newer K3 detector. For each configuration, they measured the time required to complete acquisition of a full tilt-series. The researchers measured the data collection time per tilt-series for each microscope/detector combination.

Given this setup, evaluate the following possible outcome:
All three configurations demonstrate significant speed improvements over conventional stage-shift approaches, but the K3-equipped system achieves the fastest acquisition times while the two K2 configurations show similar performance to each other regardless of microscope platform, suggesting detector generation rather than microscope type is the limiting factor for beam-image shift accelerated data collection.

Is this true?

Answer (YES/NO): NO